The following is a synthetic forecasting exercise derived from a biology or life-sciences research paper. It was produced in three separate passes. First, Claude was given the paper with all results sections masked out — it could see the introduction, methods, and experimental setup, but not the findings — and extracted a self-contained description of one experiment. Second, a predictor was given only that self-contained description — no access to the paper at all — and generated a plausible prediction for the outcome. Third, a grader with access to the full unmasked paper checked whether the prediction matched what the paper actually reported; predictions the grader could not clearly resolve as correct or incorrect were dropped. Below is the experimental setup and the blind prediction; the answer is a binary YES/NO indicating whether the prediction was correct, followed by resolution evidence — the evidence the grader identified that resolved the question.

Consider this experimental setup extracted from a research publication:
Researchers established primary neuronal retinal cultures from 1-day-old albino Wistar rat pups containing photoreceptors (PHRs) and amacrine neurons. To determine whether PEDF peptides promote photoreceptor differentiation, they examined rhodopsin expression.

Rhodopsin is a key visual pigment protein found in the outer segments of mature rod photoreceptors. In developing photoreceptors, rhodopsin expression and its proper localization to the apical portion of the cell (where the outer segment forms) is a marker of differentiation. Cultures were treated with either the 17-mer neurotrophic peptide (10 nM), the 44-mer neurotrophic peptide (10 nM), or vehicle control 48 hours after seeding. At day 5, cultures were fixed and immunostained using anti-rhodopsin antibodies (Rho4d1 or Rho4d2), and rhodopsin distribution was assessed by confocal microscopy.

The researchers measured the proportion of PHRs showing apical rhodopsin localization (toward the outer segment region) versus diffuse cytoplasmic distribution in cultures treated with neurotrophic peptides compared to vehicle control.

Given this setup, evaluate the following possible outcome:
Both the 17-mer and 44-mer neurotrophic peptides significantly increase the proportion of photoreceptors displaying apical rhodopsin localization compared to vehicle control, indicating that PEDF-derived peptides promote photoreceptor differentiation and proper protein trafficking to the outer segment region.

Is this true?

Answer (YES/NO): YES